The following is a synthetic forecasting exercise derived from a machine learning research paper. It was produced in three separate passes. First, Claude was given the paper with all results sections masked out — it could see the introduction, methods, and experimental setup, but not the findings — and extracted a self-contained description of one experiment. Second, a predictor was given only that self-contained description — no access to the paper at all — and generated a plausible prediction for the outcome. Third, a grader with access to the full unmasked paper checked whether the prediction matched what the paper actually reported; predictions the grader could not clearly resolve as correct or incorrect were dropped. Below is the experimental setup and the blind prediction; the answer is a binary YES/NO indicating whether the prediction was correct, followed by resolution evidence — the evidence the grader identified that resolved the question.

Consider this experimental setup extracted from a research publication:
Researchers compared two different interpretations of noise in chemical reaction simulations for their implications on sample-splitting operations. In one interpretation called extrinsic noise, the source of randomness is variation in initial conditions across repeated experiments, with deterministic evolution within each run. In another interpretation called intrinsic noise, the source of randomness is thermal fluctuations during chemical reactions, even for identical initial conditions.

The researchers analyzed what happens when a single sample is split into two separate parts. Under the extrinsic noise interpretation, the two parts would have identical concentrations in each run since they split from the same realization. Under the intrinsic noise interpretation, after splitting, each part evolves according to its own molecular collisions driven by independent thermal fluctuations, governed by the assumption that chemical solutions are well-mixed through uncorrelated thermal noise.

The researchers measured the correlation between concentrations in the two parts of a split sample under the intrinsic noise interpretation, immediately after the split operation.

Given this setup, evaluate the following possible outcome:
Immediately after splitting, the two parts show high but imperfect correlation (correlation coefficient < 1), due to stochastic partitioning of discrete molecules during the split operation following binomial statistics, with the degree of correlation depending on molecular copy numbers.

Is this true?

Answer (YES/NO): NO